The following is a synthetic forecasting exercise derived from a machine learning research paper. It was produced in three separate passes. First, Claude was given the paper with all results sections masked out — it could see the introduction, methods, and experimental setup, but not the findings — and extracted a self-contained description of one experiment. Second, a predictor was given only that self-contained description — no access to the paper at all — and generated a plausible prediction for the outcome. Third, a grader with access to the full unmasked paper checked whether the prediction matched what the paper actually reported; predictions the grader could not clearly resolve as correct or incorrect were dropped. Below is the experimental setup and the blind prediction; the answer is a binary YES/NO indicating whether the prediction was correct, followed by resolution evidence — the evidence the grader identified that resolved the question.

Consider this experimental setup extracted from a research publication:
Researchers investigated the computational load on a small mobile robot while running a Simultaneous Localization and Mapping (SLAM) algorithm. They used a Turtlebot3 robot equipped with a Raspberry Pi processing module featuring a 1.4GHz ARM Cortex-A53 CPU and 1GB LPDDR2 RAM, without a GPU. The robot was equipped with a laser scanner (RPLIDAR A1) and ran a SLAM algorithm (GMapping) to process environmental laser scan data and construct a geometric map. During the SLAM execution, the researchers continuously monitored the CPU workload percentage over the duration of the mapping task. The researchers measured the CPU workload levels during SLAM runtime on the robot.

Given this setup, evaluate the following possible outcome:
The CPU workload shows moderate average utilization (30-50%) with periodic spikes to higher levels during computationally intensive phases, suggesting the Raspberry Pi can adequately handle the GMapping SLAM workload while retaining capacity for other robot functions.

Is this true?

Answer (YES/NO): NO